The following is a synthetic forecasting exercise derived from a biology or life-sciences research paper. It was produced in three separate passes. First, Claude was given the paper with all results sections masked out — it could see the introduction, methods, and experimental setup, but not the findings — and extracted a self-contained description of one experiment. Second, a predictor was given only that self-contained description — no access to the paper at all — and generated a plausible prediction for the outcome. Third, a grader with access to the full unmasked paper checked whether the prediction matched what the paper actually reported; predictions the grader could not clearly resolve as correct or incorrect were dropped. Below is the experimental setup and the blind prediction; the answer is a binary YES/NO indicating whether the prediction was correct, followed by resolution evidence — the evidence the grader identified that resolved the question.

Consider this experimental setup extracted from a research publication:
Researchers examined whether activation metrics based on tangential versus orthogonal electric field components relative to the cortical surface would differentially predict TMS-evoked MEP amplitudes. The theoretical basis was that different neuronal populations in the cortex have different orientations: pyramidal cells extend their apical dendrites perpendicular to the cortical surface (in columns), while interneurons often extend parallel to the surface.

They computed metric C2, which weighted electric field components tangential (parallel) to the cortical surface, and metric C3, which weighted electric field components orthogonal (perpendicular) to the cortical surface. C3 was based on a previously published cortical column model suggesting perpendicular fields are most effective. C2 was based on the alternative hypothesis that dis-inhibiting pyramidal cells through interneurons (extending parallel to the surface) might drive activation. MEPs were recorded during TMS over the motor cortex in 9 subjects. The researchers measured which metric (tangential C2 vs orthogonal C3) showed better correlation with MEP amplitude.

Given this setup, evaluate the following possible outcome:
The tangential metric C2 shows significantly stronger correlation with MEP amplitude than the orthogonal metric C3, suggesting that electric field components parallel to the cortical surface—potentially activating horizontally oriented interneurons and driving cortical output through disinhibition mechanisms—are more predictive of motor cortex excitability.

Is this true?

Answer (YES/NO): NO